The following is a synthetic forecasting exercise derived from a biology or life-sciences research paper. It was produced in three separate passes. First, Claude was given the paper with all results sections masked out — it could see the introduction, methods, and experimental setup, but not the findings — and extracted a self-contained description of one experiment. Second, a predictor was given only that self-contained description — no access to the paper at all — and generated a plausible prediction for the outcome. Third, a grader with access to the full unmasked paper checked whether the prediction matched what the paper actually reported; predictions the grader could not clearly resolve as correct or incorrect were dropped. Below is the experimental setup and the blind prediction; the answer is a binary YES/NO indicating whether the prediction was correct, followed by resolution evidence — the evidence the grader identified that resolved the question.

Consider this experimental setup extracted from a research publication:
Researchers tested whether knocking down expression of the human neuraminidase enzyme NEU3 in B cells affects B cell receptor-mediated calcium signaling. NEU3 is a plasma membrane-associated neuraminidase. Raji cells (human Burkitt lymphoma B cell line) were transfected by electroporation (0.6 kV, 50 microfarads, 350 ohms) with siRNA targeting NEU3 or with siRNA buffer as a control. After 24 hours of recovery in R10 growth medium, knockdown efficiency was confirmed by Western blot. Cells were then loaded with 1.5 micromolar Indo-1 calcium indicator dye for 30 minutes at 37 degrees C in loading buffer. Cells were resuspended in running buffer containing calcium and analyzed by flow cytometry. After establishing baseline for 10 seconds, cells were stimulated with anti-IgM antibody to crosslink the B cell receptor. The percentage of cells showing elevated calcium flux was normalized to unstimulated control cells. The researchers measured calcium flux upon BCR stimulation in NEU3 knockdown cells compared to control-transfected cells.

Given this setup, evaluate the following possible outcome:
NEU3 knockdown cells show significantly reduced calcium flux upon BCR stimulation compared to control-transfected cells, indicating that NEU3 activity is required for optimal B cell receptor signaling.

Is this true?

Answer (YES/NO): NO